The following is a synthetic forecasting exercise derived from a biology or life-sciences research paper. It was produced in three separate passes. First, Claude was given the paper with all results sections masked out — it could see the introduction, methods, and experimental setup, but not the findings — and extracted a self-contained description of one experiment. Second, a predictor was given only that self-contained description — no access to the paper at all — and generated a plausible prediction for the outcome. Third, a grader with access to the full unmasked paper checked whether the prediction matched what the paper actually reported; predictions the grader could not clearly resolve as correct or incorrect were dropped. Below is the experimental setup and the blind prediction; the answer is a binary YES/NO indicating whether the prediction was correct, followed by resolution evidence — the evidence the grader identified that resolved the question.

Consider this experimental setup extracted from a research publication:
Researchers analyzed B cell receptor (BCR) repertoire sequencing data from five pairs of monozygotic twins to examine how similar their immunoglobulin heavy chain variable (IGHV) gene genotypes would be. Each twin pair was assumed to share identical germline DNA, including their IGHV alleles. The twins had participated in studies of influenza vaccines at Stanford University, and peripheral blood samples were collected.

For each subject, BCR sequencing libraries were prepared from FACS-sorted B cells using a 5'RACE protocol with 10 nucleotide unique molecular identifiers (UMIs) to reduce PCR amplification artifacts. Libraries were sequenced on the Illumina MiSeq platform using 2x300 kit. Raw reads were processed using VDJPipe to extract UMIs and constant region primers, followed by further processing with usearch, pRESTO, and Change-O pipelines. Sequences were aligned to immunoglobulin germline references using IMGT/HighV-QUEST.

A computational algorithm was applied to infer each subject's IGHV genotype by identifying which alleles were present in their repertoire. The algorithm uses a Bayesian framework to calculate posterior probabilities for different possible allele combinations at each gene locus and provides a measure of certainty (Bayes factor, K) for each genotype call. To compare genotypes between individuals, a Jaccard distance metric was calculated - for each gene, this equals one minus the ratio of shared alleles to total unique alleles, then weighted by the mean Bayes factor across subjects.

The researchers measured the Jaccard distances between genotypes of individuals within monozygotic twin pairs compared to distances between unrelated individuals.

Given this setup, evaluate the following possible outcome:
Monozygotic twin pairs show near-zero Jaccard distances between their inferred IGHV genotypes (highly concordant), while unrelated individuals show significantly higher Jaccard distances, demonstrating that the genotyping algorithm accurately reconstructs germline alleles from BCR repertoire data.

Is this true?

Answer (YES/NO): NO